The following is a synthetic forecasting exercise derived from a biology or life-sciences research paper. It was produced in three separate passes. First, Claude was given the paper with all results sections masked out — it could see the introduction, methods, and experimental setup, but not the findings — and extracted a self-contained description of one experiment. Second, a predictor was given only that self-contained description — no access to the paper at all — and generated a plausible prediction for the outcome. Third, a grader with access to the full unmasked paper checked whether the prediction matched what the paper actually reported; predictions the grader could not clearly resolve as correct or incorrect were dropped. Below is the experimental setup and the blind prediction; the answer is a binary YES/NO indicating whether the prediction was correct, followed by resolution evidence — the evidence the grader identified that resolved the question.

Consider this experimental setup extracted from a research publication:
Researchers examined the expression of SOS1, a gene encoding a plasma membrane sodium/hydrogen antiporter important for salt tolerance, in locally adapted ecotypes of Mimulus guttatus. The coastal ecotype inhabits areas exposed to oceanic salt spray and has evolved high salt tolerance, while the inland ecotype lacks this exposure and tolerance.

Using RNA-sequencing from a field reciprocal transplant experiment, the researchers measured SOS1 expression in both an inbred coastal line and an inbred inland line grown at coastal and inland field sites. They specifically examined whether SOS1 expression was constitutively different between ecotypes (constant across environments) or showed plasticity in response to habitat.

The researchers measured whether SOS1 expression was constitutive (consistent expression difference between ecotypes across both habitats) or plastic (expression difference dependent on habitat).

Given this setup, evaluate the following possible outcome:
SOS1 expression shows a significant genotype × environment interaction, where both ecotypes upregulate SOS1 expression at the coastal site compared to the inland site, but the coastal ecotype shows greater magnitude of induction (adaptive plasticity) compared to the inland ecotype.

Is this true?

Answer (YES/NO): NO